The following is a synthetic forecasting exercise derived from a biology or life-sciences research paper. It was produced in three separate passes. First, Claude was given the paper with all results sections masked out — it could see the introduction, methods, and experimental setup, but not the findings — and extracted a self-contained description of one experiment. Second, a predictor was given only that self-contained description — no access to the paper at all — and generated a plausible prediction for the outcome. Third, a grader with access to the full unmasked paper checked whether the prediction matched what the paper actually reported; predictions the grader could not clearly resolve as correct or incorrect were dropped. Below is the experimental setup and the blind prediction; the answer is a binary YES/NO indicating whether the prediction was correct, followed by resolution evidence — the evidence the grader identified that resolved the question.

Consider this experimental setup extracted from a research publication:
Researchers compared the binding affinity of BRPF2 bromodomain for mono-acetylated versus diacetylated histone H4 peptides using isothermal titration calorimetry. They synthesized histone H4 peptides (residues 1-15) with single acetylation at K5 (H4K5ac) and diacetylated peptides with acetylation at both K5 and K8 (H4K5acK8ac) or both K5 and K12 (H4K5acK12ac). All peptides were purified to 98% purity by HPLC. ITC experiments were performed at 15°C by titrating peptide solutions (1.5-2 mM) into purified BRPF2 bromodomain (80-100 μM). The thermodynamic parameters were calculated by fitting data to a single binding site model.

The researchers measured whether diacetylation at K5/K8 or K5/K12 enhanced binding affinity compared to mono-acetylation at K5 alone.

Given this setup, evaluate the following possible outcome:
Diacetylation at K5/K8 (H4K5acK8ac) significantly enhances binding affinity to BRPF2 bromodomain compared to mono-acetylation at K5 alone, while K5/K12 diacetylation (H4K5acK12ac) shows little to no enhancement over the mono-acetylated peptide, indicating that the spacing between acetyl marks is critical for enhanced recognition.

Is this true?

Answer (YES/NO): NO